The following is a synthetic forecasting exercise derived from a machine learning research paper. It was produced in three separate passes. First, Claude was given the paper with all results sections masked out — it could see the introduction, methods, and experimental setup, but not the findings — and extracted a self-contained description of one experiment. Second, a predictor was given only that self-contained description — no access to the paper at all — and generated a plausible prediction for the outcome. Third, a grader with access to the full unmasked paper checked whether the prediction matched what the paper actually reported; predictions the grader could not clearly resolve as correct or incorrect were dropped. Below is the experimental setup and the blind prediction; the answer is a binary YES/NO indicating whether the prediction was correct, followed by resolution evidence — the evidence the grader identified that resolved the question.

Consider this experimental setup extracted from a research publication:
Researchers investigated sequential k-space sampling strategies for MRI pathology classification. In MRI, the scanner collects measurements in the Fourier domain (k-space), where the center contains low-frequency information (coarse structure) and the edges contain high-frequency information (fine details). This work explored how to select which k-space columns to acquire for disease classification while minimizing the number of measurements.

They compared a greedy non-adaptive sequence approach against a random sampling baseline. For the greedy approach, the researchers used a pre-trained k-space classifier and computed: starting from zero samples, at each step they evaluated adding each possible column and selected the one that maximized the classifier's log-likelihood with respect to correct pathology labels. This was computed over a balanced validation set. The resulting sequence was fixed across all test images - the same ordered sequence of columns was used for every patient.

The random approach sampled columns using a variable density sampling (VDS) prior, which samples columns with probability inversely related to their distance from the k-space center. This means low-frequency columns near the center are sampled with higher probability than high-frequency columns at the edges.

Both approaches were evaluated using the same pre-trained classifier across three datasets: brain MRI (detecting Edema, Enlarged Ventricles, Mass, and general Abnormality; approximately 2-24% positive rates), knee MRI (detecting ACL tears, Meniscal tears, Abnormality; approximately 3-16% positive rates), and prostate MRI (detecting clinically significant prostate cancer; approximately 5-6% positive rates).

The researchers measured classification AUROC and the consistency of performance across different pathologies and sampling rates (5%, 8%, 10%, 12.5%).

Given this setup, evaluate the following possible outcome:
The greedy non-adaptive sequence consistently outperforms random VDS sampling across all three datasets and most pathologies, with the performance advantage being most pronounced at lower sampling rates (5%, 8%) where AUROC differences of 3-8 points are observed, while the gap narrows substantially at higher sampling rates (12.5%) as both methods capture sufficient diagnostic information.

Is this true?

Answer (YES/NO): NO